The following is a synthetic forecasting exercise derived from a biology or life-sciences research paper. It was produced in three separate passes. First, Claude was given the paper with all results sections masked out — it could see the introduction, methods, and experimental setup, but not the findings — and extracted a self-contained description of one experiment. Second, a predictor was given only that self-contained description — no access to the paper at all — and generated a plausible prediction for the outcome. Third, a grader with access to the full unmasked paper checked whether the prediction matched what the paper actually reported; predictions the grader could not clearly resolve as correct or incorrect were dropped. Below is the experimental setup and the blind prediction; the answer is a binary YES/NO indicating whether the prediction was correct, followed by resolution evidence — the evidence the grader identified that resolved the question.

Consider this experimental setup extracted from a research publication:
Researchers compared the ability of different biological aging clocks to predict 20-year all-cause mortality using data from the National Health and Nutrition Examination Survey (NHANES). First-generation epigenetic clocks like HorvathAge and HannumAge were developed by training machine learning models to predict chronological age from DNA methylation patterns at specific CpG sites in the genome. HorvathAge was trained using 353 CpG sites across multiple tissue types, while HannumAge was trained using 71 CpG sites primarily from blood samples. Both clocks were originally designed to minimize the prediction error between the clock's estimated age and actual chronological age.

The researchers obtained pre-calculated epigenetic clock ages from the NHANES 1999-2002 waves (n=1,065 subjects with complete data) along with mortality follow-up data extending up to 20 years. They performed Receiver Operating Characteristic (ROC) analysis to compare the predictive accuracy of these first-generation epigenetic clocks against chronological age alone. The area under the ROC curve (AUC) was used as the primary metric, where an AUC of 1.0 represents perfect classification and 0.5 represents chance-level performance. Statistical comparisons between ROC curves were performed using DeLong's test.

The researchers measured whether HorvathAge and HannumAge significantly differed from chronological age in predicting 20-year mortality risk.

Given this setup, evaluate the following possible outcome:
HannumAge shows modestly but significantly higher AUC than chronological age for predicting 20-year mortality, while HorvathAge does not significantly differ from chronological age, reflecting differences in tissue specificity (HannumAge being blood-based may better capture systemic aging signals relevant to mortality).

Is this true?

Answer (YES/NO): NO